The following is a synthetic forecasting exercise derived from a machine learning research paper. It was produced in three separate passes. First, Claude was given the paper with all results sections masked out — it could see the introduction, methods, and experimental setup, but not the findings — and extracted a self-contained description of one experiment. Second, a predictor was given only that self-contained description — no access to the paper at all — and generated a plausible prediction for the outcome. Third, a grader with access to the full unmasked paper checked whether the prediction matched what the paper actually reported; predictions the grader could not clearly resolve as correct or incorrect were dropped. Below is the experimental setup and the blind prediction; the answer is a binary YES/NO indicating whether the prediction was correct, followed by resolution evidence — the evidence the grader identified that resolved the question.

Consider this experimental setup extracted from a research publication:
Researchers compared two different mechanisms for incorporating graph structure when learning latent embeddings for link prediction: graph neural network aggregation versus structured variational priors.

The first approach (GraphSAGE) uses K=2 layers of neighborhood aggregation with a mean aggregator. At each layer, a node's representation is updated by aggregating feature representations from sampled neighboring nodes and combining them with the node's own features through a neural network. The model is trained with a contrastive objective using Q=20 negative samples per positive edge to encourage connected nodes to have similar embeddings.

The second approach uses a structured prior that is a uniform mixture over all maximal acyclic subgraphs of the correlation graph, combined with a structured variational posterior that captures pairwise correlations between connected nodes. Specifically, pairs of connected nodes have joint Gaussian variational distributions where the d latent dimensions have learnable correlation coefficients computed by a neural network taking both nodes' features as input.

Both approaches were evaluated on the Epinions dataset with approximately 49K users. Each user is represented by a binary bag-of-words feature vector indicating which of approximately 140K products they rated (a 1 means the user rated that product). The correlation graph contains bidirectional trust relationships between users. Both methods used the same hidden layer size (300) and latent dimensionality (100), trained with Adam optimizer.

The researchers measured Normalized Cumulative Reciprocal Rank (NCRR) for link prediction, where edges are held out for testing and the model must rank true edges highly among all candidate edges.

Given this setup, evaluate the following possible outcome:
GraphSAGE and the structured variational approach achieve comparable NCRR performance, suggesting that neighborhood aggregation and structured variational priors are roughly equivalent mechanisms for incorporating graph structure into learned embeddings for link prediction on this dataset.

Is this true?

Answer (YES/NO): NO